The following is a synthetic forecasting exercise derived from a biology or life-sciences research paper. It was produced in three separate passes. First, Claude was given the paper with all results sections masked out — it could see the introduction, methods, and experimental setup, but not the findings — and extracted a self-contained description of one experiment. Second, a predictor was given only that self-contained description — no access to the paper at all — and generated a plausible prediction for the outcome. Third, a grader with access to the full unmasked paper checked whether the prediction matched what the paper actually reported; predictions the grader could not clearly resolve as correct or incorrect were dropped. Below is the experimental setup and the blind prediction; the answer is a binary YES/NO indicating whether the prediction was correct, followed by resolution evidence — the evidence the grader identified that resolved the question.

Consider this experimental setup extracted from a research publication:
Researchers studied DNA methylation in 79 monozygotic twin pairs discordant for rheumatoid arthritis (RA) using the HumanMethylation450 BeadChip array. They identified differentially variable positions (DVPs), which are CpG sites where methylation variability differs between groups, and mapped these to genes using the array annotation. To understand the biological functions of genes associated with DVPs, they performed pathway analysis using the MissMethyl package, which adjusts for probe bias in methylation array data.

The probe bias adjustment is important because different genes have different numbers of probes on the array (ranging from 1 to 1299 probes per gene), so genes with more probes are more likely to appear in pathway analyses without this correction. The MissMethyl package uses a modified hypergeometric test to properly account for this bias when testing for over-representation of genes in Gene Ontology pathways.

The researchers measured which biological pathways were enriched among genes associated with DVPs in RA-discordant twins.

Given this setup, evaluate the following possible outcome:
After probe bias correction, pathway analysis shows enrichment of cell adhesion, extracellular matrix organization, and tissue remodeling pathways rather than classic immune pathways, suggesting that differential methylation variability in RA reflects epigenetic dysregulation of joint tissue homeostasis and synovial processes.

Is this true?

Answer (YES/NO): NO